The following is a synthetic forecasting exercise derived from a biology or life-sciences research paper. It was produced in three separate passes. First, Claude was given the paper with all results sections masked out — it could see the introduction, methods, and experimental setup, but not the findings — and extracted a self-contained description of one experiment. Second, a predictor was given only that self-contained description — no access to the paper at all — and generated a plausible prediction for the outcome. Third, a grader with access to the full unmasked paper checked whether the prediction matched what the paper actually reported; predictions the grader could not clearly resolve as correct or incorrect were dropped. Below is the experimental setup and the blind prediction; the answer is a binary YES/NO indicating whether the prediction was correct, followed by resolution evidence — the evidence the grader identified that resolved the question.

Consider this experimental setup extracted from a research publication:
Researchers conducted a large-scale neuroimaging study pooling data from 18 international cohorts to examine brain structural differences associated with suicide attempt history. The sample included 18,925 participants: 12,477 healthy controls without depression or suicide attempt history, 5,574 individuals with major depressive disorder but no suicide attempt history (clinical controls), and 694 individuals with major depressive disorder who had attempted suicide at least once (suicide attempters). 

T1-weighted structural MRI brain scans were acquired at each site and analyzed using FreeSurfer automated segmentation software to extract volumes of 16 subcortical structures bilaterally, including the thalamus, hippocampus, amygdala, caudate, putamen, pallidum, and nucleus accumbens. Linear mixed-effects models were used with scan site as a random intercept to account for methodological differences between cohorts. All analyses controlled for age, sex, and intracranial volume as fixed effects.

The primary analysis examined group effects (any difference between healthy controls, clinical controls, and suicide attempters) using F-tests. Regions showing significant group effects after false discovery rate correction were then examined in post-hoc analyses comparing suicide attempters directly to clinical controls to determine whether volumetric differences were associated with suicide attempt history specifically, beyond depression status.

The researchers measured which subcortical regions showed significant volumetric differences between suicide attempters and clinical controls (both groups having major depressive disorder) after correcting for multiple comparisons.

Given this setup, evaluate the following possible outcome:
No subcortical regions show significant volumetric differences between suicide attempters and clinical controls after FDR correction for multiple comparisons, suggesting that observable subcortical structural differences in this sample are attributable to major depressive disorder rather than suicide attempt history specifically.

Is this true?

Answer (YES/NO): NO